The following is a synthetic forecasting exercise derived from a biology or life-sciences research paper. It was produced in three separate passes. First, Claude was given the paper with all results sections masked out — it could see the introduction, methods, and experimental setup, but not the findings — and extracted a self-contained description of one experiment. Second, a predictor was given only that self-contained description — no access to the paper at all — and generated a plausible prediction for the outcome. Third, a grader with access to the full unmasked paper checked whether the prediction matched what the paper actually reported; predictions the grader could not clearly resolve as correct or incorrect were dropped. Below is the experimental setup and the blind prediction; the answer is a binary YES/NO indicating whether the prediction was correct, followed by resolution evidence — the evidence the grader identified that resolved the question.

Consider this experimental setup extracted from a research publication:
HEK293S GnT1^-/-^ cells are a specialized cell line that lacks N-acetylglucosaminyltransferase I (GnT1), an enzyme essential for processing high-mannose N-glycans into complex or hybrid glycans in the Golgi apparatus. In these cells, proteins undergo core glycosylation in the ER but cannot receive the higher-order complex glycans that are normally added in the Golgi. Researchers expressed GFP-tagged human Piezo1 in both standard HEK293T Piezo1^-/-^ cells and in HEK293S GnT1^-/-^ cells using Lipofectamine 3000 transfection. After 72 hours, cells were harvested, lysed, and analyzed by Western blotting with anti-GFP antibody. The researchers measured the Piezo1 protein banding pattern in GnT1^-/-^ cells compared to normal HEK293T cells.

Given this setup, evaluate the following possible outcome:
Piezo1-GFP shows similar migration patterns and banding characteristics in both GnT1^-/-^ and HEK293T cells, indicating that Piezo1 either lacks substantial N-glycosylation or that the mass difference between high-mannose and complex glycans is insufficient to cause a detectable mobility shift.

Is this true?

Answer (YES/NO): NO